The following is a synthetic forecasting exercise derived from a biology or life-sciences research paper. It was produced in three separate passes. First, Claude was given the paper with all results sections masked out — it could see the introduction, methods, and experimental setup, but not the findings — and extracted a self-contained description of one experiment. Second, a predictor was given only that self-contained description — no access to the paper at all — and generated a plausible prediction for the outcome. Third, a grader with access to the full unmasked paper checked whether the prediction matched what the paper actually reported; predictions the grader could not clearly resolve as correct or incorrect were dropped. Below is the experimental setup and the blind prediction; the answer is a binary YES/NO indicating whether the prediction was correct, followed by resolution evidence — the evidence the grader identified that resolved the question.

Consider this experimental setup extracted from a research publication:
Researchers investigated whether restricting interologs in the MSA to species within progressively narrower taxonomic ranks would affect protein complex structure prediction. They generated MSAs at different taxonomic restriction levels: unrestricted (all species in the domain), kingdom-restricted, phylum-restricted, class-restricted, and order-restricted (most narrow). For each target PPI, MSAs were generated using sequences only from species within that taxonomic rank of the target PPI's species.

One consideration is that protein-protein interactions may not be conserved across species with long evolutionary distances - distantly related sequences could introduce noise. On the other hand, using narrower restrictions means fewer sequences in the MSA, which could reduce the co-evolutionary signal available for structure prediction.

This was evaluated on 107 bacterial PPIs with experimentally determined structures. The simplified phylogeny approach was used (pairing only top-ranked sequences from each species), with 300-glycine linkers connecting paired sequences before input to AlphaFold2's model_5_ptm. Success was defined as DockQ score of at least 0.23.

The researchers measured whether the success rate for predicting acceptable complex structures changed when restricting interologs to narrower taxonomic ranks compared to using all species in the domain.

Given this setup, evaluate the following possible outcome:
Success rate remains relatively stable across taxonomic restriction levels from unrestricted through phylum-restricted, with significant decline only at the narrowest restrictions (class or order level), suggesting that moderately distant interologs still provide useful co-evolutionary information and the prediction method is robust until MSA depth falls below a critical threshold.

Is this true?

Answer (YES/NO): NO